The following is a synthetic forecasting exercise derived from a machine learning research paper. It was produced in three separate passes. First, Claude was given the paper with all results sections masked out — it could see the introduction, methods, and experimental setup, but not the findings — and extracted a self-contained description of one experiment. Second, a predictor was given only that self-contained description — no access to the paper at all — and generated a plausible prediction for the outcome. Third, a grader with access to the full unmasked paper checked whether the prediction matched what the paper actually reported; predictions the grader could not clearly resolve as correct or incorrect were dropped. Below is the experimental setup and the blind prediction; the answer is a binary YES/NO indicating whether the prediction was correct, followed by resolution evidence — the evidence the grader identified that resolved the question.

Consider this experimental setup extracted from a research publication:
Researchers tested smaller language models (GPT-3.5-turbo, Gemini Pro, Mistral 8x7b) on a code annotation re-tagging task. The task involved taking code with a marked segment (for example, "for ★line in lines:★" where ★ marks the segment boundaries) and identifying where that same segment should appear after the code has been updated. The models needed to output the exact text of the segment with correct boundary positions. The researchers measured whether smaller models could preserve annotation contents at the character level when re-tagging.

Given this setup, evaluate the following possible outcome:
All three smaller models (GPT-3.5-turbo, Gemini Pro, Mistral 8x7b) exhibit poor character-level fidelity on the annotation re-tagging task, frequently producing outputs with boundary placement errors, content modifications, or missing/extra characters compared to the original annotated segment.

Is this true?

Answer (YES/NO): YES